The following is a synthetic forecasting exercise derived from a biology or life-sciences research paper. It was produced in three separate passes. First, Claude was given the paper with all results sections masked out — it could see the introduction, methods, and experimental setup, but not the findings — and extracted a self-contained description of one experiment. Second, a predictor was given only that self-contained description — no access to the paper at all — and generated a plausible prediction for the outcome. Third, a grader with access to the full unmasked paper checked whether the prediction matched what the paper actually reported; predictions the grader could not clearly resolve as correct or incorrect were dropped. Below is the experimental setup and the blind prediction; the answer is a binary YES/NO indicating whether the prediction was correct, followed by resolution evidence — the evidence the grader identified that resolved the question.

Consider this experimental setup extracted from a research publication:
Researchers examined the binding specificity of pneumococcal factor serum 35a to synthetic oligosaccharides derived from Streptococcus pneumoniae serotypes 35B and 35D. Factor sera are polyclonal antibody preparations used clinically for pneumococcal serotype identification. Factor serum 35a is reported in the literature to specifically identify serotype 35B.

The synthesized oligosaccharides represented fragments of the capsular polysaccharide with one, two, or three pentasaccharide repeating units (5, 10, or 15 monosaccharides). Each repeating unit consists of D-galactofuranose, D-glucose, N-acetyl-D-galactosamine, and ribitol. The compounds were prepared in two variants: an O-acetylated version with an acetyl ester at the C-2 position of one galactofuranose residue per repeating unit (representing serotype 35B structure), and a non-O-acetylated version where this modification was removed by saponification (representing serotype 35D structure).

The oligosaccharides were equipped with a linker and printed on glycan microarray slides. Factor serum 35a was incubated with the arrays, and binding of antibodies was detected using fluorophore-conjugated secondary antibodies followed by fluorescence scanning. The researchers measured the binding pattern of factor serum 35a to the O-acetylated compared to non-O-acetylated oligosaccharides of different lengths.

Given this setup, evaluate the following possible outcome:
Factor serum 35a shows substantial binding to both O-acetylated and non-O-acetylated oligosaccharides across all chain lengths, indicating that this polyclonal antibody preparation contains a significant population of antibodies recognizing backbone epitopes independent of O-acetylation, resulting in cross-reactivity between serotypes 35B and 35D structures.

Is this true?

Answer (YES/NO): NO